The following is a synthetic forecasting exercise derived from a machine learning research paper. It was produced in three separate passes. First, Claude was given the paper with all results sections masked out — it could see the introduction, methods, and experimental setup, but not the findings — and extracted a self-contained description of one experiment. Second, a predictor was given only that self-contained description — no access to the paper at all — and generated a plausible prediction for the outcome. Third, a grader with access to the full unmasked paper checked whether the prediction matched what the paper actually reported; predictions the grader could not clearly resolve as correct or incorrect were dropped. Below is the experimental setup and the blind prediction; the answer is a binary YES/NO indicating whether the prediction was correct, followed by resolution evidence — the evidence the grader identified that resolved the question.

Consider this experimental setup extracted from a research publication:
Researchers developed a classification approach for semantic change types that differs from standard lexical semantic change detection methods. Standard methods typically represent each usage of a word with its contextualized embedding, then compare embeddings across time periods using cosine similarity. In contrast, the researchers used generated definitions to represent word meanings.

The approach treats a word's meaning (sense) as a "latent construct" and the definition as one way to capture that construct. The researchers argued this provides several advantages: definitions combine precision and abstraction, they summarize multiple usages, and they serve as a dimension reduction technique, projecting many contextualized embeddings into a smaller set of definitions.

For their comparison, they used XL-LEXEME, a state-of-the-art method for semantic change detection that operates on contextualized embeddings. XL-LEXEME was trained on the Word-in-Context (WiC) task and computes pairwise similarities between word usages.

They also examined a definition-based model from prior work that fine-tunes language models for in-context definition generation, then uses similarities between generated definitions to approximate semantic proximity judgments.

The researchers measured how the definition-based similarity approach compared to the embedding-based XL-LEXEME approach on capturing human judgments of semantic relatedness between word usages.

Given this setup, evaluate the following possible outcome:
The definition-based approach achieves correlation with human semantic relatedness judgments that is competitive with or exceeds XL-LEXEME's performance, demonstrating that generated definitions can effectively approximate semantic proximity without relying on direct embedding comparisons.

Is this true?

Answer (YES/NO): NO